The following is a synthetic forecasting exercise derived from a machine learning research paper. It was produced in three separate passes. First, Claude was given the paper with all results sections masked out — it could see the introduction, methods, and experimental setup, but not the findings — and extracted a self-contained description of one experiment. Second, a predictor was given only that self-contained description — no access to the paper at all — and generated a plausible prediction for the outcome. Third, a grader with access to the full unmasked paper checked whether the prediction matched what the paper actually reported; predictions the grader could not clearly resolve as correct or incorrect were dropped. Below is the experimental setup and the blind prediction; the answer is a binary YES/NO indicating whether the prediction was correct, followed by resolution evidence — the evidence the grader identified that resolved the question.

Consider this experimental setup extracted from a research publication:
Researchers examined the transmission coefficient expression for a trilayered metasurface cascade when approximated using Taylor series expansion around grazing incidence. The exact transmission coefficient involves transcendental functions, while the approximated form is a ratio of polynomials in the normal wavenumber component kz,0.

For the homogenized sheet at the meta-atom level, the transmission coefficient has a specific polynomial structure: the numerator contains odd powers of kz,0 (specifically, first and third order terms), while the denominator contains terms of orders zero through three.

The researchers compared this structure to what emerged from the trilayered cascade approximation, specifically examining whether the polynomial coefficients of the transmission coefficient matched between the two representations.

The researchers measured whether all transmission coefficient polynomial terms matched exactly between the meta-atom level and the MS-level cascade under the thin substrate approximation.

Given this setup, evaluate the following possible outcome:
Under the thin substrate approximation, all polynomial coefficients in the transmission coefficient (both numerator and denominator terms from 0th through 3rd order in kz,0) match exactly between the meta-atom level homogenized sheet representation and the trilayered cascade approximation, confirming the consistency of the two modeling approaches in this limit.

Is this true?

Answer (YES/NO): NO